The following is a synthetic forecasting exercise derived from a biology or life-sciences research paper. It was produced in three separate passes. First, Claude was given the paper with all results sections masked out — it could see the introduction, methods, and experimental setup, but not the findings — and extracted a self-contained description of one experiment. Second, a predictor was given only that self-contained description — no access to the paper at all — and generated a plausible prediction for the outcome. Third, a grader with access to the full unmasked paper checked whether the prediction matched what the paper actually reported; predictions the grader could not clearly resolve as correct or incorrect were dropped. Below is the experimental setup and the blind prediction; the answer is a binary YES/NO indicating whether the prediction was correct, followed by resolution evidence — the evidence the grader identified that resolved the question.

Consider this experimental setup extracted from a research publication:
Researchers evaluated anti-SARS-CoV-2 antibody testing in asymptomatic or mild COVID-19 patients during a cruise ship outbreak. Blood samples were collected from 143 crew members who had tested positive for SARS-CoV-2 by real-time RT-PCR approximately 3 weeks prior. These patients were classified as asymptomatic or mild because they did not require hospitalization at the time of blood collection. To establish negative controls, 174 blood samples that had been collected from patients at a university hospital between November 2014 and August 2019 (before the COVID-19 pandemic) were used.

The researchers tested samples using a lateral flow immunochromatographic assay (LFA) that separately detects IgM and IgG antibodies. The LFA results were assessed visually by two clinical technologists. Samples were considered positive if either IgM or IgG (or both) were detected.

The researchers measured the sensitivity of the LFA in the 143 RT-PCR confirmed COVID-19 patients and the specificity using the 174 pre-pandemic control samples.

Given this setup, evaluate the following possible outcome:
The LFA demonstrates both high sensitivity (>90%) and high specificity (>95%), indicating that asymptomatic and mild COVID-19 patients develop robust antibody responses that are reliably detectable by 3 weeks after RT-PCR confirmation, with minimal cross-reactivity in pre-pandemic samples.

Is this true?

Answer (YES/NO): NO